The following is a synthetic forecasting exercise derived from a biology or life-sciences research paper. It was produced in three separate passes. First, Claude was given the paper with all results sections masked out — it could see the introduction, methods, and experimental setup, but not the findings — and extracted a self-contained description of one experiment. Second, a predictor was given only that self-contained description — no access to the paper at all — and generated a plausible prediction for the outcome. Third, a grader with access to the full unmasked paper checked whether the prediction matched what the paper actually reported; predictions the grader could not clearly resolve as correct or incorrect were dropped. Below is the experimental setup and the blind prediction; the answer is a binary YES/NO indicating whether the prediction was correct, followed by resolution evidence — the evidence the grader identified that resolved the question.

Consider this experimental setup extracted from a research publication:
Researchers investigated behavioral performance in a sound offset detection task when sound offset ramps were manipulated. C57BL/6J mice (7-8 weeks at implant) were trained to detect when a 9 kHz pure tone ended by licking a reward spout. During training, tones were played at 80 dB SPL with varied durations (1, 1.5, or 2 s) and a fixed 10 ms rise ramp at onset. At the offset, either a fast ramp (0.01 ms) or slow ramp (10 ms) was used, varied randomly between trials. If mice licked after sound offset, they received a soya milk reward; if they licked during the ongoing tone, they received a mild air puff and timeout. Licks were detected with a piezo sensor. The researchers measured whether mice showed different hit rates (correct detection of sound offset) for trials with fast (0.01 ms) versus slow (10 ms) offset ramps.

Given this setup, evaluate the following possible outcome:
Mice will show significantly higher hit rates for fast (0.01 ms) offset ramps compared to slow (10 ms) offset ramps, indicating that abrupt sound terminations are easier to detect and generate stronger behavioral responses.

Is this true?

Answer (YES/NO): NO